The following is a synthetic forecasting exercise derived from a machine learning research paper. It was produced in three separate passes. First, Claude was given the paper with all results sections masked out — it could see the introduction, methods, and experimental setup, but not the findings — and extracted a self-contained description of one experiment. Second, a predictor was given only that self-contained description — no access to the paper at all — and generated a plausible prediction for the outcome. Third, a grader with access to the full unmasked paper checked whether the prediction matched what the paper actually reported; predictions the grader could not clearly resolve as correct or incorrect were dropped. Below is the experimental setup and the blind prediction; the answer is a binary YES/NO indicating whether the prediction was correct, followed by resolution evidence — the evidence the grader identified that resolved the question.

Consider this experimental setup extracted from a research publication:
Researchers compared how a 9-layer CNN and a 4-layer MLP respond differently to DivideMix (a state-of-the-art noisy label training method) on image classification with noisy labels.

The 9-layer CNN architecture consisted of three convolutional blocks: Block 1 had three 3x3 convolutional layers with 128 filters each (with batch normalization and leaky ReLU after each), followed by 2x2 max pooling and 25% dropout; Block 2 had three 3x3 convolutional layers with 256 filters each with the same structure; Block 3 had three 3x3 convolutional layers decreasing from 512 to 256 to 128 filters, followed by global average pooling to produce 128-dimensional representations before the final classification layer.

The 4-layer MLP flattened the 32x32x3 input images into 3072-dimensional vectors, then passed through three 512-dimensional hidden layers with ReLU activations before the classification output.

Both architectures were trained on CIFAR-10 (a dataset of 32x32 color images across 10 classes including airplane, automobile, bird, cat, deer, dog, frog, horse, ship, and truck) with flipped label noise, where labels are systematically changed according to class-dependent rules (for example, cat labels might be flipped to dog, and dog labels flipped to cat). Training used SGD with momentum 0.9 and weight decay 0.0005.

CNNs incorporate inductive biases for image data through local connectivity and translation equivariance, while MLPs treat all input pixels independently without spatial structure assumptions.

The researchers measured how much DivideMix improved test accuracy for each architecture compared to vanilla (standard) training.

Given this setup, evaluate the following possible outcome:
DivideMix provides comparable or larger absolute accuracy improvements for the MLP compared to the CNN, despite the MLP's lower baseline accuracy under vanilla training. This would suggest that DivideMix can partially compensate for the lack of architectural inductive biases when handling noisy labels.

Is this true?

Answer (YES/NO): NO